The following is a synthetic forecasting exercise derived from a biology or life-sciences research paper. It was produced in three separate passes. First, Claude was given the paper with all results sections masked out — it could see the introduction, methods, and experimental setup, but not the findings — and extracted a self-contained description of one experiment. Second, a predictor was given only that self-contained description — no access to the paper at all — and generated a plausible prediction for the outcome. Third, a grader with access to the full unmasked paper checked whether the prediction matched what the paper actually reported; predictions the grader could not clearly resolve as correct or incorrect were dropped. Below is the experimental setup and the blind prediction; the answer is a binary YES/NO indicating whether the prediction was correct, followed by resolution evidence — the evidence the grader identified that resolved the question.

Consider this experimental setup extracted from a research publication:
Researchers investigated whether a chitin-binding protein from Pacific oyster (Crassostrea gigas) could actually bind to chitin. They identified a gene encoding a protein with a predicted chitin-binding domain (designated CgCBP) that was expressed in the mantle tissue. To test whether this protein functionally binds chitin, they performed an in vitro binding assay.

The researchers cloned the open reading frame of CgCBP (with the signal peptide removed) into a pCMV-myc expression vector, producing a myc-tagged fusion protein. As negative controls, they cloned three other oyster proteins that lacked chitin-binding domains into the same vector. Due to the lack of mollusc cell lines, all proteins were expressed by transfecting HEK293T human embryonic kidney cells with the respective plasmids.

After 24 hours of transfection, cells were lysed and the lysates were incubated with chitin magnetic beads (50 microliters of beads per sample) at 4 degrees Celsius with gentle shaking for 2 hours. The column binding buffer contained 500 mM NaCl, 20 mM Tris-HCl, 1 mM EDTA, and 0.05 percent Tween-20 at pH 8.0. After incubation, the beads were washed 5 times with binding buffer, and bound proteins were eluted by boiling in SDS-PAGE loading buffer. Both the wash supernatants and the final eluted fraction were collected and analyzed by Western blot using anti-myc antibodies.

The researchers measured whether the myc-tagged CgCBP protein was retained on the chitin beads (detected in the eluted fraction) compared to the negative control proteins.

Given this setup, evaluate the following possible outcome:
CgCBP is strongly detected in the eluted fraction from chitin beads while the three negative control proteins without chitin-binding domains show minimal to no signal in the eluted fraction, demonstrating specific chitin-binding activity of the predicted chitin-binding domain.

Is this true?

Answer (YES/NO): YES